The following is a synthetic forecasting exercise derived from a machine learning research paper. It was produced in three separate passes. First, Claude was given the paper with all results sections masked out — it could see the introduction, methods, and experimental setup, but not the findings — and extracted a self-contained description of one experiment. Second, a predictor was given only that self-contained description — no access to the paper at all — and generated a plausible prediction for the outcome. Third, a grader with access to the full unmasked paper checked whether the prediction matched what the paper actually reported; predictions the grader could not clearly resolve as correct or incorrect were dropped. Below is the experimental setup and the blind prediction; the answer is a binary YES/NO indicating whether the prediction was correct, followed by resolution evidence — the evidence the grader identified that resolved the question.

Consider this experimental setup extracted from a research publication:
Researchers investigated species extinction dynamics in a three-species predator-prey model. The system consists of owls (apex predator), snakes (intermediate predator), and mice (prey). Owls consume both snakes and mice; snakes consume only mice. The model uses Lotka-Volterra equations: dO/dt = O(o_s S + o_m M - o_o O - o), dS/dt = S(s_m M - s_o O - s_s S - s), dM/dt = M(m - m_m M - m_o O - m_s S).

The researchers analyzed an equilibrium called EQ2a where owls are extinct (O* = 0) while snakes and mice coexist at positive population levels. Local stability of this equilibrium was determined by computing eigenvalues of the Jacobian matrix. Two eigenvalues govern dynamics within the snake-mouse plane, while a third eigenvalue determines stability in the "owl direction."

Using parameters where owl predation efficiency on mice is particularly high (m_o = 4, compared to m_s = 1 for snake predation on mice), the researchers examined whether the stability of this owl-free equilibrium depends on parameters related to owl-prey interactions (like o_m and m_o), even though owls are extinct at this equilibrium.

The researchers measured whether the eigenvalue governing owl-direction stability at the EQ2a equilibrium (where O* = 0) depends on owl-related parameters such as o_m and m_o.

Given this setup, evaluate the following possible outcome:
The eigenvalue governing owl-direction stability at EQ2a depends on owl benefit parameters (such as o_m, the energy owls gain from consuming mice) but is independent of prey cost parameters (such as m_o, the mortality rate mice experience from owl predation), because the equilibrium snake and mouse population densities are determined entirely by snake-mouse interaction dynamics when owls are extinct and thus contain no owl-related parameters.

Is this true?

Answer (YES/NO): YES